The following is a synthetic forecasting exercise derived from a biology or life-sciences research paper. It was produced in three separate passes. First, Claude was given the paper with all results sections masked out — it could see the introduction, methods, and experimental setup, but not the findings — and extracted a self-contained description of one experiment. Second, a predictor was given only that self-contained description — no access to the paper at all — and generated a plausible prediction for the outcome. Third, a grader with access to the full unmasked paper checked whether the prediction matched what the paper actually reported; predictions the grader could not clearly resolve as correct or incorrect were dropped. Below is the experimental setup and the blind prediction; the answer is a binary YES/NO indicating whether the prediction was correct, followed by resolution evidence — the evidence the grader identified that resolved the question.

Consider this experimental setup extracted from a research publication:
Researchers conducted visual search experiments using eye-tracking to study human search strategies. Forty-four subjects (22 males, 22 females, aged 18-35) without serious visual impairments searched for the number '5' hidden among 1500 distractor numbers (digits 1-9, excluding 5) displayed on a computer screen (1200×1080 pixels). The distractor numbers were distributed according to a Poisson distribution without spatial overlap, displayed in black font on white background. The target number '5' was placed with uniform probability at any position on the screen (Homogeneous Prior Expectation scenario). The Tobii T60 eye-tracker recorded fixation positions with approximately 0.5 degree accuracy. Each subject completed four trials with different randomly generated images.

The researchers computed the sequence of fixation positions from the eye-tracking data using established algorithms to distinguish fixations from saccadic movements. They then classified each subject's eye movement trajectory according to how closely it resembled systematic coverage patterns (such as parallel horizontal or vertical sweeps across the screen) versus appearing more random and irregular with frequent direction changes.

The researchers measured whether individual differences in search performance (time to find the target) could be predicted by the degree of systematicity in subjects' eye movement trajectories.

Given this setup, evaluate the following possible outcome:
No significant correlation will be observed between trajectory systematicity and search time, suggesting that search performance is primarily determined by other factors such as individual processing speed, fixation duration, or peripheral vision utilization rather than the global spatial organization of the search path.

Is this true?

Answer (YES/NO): YES